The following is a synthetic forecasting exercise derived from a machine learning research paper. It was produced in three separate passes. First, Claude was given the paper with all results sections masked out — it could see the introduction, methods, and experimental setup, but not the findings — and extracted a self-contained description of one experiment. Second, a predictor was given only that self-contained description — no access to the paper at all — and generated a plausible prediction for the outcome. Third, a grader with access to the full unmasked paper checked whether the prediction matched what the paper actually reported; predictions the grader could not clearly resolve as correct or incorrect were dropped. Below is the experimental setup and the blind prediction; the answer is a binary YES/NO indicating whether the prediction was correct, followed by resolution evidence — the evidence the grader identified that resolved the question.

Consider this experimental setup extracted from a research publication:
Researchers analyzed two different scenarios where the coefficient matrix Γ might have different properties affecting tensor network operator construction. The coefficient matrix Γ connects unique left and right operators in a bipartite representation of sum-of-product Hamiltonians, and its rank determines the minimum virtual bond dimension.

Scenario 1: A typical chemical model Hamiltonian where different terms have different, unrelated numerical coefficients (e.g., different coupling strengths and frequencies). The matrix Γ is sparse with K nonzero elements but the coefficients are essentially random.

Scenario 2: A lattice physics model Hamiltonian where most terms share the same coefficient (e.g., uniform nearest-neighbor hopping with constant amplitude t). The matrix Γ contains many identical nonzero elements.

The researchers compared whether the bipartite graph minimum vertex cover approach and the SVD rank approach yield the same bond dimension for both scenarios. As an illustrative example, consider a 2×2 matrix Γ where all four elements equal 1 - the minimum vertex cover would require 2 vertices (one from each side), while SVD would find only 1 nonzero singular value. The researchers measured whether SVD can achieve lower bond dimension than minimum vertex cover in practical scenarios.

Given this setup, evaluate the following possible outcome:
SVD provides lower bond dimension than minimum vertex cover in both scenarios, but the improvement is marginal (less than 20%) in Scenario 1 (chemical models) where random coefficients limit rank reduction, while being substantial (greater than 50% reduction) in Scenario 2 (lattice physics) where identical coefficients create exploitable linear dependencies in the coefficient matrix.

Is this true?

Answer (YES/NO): NO